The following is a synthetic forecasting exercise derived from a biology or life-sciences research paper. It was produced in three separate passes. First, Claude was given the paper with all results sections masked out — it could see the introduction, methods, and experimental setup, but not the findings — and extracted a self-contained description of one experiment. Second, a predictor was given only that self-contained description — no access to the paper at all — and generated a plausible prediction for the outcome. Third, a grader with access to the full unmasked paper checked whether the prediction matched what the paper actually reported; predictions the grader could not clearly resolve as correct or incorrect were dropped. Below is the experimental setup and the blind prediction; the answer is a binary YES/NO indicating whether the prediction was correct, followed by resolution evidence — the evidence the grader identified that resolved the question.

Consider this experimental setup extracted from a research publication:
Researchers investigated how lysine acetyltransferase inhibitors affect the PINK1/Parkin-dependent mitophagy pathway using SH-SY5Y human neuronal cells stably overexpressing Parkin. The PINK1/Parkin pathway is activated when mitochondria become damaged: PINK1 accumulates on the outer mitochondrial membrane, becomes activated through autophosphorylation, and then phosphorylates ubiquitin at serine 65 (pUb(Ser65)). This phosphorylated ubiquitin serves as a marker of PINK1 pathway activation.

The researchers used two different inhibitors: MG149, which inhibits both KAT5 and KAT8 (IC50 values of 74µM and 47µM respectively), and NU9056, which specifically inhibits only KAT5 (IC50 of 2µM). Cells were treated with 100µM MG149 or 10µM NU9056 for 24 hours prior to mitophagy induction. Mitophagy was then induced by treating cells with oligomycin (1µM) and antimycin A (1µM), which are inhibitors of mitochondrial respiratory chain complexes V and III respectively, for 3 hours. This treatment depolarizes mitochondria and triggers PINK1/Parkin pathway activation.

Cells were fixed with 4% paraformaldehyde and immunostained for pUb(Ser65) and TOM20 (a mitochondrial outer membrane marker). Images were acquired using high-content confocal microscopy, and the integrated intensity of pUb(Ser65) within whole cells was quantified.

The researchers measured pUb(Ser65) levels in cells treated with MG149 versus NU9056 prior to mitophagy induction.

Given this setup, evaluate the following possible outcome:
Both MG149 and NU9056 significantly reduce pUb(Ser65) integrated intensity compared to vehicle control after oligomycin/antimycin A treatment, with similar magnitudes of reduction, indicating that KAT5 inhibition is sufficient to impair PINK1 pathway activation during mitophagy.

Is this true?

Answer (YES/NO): NO